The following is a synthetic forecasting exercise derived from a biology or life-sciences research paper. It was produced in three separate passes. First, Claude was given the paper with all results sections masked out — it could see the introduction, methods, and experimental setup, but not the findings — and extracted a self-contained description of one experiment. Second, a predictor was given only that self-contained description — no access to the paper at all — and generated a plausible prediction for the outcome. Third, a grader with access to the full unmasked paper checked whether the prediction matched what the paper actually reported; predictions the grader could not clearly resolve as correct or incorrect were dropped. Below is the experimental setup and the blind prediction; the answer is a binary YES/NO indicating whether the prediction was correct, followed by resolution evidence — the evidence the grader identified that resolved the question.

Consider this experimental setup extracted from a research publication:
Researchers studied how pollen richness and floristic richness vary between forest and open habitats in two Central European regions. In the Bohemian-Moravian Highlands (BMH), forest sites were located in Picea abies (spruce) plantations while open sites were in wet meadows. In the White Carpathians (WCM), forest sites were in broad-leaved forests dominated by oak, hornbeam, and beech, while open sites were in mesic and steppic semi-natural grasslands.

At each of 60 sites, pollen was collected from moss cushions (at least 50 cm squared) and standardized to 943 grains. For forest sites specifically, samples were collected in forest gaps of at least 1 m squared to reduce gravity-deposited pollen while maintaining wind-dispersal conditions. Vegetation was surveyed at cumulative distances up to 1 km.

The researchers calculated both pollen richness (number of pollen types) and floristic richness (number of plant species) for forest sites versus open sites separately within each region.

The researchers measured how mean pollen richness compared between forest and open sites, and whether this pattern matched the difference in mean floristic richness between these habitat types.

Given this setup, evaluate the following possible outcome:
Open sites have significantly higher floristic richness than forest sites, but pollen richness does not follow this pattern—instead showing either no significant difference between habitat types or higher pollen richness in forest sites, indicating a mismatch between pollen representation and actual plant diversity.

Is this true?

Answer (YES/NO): NO